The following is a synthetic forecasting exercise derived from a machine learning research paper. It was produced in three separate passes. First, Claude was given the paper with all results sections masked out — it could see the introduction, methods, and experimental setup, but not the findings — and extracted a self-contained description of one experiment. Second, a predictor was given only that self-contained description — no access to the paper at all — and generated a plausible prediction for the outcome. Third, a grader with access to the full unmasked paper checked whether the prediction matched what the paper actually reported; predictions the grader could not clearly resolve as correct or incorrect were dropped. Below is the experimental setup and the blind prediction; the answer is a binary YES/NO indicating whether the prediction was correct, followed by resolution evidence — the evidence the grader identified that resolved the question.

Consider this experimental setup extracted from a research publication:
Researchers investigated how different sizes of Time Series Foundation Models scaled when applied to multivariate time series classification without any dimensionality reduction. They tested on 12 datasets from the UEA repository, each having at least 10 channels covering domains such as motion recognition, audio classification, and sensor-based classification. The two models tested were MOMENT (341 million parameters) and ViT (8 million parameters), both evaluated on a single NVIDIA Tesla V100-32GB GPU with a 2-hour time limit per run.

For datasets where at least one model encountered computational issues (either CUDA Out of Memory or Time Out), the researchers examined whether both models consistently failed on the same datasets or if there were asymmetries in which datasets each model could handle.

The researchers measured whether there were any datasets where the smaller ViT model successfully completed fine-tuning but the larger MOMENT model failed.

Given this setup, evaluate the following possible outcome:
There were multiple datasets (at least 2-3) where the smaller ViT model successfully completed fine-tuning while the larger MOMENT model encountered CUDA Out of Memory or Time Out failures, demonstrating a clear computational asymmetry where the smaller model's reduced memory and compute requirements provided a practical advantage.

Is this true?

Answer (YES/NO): YES